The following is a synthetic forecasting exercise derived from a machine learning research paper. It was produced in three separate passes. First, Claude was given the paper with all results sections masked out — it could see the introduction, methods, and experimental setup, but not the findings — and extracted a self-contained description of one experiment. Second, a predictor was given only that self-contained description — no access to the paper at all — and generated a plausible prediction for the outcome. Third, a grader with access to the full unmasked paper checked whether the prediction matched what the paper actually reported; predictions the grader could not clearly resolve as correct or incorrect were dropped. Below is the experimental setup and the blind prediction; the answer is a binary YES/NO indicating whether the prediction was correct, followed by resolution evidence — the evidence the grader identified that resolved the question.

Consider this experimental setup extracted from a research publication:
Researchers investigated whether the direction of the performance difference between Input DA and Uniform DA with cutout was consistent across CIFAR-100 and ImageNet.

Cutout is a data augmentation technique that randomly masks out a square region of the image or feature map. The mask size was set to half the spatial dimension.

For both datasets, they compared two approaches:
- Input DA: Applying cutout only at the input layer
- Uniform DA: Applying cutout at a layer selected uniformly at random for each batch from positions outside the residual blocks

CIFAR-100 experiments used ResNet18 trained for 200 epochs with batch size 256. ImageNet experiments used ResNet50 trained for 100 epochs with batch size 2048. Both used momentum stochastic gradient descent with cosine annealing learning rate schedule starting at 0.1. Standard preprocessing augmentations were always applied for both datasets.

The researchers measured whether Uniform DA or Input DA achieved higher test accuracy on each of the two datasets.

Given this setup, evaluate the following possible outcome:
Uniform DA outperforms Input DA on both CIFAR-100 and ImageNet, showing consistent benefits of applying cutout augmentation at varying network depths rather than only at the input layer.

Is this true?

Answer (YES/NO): NO